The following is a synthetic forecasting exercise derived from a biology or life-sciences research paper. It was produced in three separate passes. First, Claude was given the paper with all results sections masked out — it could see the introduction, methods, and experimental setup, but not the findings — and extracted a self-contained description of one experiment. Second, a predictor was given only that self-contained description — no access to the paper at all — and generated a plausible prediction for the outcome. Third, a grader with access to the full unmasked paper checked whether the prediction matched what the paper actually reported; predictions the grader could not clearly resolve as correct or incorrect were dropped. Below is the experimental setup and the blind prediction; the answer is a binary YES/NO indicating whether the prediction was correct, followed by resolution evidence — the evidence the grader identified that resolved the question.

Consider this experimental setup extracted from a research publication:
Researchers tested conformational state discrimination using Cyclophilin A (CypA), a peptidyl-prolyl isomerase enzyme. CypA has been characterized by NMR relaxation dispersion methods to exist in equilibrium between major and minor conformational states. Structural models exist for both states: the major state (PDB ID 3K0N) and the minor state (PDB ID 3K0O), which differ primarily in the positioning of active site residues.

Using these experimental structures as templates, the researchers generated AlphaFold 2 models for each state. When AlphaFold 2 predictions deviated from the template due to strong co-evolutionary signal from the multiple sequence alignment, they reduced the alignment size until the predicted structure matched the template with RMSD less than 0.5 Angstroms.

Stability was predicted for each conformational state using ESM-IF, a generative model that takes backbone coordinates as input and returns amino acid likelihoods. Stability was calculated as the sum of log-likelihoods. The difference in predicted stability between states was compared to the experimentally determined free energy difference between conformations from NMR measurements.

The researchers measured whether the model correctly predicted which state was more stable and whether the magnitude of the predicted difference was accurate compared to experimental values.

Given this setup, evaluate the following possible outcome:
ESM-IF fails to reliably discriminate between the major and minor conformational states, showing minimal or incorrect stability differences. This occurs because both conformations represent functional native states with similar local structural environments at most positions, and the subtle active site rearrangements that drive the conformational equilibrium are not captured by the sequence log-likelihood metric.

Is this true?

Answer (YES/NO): NO